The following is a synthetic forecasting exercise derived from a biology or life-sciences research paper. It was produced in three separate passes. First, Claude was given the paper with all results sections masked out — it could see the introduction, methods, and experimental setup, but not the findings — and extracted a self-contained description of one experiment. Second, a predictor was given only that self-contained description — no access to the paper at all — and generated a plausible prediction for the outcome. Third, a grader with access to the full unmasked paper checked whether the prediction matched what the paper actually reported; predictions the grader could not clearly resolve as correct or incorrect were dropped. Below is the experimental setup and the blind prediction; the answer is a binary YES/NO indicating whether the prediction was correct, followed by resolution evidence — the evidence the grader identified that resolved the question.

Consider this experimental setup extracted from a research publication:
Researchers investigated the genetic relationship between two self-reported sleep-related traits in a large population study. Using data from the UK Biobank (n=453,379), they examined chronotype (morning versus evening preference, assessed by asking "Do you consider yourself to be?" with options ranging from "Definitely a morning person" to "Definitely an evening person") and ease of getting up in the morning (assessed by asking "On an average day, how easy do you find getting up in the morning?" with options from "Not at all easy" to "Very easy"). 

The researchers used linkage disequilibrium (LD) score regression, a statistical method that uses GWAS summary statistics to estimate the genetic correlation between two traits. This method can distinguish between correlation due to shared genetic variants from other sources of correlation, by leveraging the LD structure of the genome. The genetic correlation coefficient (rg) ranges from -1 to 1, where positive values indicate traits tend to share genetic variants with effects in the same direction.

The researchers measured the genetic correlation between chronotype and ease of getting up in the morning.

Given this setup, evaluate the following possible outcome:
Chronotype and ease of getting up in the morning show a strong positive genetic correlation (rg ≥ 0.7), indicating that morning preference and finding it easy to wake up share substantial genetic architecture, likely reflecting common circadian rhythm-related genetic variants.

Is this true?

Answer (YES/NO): YES